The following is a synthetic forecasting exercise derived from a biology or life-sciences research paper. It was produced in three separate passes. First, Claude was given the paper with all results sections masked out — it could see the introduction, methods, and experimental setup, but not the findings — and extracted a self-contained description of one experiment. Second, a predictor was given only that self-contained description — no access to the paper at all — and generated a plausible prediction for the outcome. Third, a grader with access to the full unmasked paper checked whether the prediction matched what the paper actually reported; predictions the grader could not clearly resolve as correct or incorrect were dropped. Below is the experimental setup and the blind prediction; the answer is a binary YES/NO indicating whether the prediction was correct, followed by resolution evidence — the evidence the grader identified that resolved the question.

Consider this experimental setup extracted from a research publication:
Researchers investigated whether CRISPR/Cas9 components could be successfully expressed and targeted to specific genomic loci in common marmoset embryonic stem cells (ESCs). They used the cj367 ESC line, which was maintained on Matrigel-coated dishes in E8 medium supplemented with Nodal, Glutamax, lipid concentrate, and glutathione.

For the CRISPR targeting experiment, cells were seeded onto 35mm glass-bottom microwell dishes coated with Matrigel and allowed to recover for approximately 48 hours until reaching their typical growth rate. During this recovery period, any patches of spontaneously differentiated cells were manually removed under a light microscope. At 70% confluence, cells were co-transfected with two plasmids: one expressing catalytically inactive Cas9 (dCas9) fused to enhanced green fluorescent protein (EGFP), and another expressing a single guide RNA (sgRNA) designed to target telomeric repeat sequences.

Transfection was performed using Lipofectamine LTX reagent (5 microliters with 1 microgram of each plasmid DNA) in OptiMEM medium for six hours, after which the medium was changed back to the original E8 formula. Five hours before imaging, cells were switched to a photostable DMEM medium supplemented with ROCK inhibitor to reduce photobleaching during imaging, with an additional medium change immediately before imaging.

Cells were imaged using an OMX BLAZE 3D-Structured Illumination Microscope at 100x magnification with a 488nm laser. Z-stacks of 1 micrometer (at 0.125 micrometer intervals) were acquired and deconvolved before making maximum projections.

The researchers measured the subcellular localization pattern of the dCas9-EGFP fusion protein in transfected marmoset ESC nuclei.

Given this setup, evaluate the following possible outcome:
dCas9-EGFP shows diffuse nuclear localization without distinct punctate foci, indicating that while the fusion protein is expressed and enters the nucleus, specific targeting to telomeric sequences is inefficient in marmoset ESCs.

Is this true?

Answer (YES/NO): NO